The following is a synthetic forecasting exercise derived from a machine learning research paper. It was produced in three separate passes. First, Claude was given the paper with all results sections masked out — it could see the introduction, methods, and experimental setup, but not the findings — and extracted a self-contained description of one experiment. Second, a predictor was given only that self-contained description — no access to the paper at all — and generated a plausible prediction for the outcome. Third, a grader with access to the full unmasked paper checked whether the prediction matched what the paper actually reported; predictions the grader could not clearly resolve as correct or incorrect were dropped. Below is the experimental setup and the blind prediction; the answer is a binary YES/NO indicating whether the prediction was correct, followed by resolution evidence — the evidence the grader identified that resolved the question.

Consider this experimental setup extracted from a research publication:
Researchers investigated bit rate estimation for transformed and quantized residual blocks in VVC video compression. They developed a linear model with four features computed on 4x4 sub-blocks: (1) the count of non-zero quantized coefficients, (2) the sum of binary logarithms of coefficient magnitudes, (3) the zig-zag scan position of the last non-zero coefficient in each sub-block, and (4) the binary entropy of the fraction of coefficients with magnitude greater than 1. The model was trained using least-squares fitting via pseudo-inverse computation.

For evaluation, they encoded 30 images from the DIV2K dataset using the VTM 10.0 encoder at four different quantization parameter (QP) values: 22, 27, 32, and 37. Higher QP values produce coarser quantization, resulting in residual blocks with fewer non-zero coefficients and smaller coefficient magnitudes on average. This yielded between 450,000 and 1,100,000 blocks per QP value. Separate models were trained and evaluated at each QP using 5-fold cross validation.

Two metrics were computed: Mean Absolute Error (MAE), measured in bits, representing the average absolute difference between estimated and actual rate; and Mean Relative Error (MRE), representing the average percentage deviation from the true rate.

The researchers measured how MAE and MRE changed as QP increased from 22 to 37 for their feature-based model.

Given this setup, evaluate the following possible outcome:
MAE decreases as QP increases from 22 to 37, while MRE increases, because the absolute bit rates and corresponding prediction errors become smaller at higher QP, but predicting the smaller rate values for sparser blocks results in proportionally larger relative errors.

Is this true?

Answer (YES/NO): YES